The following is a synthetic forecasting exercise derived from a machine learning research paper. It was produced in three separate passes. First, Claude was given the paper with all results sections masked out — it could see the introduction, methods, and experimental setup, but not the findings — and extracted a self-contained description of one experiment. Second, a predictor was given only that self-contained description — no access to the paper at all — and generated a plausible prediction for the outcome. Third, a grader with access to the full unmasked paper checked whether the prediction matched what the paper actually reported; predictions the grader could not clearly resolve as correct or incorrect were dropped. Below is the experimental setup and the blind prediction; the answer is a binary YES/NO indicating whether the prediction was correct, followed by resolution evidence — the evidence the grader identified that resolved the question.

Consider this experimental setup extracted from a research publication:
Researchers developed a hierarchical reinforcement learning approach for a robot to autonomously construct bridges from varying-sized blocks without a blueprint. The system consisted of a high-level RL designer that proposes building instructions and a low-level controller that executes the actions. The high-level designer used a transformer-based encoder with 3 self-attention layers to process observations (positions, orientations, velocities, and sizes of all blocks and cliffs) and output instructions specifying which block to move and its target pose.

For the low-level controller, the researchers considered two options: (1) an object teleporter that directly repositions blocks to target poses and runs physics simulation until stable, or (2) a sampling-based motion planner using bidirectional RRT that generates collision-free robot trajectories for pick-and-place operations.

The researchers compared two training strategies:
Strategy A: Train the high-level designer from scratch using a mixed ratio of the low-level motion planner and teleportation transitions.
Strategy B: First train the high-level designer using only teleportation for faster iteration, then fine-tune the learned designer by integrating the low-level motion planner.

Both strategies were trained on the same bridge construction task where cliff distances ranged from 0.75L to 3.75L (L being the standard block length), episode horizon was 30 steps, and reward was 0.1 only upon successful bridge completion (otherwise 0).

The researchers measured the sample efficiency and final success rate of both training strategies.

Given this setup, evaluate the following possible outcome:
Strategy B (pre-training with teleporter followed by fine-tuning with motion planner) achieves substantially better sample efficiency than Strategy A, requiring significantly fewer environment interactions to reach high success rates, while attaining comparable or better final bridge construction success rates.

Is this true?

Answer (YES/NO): YES